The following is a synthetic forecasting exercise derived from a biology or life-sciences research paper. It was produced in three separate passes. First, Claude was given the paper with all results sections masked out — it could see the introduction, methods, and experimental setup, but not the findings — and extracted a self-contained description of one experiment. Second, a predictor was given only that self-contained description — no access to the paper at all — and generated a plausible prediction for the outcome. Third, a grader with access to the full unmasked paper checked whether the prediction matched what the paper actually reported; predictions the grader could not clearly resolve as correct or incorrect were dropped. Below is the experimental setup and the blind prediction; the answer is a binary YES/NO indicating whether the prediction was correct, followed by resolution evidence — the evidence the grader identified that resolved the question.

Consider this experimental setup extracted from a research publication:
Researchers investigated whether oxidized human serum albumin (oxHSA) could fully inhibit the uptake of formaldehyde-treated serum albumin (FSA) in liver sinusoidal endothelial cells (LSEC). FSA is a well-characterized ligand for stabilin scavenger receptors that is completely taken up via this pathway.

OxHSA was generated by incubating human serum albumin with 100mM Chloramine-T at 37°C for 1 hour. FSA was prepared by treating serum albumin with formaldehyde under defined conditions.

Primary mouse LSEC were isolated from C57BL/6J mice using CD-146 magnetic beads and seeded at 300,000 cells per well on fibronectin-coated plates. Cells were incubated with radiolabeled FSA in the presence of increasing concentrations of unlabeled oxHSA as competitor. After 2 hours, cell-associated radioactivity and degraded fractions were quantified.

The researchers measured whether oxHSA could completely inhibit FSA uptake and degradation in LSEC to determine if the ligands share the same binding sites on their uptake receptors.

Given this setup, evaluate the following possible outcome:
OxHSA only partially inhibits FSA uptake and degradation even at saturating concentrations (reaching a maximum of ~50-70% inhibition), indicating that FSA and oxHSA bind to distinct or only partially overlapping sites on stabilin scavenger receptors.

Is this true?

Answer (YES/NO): NO